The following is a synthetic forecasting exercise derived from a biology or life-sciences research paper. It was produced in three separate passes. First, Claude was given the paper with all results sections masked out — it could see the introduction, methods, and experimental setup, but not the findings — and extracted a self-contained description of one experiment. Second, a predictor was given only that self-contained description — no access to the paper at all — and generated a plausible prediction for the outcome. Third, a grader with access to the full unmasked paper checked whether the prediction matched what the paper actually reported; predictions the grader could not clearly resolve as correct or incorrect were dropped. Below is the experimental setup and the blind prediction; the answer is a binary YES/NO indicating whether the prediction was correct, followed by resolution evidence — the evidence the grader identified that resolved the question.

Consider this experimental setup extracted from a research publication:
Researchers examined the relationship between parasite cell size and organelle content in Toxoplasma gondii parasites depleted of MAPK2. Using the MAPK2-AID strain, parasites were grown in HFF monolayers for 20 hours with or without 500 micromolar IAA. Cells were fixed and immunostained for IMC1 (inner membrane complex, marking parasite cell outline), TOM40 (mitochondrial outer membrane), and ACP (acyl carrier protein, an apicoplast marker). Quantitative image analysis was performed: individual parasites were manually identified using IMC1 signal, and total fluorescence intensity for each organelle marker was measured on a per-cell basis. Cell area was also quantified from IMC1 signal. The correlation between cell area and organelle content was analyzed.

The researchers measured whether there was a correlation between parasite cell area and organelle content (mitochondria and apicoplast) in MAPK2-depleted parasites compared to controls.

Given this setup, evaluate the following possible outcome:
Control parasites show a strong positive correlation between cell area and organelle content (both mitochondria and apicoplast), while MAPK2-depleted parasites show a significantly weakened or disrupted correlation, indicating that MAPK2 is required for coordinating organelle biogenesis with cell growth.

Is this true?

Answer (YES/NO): NO